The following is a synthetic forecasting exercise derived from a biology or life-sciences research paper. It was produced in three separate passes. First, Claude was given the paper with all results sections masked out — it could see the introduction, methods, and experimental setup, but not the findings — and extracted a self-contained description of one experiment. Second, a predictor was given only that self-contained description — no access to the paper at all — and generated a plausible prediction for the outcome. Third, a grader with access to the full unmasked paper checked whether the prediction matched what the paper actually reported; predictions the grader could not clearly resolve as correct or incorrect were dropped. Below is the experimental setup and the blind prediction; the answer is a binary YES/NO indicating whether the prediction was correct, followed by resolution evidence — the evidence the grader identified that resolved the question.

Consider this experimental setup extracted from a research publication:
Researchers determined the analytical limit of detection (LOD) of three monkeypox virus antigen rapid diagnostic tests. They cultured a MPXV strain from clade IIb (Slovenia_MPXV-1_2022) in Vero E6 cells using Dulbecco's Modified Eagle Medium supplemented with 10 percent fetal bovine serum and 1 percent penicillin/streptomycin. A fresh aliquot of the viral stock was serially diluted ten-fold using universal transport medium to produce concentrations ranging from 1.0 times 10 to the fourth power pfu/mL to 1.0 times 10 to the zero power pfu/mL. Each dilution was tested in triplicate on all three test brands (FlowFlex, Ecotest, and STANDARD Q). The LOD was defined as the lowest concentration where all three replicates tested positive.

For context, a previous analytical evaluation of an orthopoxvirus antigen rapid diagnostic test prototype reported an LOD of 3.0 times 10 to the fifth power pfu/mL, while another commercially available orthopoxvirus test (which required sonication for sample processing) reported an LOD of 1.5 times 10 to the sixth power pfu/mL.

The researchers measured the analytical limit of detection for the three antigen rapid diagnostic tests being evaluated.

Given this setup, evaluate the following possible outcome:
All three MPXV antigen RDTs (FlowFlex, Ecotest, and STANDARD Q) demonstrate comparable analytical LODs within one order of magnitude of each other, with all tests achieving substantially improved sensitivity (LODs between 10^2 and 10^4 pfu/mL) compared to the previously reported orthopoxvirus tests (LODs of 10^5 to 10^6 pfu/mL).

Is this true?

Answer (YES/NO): YES